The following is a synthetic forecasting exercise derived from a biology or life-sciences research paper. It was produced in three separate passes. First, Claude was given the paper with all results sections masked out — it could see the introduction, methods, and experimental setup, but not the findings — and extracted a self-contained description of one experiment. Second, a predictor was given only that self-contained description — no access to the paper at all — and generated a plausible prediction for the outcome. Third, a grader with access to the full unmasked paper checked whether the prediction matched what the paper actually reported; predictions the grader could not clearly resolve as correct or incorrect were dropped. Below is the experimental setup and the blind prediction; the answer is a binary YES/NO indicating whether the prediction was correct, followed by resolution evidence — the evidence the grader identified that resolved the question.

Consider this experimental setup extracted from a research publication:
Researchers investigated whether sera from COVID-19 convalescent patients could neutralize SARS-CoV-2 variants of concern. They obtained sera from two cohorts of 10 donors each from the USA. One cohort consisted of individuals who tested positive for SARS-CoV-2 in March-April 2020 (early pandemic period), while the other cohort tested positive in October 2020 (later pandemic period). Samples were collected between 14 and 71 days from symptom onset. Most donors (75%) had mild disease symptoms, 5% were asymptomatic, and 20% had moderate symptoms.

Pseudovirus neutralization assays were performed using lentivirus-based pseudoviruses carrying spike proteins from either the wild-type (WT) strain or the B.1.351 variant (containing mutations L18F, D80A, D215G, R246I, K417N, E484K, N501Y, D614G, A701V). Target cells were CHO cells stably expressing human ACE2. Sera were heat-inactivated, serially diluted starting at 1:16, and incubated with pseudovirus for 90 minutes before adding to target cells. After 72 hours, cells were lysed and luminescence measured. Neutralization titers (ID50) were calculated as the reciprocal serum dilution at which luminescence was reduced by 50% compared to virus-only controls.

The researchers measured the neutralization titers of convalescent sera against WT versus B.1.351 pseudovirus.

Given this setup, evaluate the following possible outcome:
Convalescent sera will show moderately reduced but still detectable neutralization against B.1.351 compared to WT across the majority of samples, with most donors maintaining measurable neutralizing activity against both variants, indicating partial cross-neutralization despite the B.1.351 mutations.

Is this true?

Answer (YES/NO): NO